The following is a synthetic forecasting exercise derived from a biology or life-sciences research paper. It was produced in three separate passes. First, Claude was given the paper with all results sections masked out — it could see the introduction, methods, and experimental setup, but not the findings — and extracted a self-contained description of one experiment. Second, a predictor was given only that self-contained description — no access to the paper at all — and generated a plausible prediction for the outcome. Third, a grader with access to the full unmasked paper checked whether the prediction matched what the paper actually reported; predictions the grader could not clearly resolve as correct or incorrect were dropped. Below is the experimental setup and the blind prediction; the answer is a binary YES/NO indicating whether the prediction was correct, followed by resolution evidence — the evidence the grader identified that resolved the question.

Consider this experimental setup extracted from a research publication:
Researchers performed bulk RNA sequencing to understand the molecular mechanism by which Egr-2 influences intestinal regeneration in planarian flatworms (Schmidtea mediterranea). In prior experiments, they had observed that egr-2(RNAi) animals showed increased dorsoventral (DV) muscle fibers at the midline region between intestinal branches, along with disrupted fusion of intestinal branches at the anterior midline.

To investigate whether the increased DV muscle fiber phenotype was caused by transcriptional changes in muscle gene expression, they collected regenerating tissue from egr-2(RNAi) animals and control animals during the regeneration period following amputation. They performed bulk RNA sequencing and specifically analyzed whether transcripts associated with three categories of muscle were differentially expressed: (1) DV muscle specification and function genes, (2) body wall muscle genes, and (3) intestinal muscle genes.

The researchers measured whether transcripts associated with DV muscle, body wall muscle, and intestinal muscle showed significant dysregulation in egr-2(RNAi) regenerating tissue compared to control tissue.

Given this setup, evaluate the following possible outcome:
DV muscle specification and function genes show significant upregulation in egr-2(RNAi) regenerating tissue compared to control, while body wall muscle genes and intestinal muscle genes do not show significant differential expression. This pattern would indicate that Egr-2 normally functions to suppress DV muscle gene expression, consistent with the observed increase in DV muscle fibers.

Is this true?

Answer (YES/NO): NO